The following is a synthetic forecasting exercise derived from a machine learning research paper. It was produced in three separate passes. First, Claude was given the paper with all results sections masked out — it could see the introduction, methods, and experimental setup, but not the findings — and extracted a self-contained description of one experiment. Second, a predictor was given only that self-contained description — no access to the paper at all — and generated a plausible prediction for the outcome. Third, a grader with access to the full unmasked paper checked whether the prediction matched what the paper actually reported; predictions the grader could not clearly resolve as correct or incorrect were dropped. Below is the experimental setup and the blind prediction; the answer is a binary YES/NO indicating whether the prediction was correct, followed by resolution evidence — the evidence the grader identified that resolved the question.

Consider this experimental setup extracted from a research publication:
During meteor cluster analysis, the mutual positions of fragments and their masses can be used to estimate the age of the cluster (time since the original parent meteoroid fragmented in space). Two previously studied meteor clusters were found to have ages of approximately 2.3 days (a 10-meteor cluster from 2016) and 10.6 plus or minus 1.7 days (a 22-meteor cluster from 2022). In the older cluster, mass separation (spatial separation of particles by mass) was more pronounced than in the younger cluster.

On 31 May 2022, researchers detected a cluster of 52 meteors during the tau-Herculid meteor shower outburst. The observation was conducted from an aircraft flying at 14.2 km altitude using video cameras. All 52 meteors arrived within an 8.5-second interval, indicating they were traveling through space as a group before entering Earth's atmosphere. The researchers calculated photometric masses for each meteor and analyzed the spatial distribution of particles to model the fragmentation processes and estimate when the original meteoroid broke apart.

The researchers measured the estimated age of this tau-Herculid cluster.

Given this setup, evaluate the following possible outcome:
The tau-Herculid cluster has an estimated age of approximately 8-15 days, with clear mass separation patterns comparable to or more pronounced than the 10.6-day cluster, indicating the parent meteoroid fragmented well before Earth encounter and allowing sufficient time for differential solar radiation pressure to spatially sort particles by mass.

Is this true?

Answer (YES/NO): NO